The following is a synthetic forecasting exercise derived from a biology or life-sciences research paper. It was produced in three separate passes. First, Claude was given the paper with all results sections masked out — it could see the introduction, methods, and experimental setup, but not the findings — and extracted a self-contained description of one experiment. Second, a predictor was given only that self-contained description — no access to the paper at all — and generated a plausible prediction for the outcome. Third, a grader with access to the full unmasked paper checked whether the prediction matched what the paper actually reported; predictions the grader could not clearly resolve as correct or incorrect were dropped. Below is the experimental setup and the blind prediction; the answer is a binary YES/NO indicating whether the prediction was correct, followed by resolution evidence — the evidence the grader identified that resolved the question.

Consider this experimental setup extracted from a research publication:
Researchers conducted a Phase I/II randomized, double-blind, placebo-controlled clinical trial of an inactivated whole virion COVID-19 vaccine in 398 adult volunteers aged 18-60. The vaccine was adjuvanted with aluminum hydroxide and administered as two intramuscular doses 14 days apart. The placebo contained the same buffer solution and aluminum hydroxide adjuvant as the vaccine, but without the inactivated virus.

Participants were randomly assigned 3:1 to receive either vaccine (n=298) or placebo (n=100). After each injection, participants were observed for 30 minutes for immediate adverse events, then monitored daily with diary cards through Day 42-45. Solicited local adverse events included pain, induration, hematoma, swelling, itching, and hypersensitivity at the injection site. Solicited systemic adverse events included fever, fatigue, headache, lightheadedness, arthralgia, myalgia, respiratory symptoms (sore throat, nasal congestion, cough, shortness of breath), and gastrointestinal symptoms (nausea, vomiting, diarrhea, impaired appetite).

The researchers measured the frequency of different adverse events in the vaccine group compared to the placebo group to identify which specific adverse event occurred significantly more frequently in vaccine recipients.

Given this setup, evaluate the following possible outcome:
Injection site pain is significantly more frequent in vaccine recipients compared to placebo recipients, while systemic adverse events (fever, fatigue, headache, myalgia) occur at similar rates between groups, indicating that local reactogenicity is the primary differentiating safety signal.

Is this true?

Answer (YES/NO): YES